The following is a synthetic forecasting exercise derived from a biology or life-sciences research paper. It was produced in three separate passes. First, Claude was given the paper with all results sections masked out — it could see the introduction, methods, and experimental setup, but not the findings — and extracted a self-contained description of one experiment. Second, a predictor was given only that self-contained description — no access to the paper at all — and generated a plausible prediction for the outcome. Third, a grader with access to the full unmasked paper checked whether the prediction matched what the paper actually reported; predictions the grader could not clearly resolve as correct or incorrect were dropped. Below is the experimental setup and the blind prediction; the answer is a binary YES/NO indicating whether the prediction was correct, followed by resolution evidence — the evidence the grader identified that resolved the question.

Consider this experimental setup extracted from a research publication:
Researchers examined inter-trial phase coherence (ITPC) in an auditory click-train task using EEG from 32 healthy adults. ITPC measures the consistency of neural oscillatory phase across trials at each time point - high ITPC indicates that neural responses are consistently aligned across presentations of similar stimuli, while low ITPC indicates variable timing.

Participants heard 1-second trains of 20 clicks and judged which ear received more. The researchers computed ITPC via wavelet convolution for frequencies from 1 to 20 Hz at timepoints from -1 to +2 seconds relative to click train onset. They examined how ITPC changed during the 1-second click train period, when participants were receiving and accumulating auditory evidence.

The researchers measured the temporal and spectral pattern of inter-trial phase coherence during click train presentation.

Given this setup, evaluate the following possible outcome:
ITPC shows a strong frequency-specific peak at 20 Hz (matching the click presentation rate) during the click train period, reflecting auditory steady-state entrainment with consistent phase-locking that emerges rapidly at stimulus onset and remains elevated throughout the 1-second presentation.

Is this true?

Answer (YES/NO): NO